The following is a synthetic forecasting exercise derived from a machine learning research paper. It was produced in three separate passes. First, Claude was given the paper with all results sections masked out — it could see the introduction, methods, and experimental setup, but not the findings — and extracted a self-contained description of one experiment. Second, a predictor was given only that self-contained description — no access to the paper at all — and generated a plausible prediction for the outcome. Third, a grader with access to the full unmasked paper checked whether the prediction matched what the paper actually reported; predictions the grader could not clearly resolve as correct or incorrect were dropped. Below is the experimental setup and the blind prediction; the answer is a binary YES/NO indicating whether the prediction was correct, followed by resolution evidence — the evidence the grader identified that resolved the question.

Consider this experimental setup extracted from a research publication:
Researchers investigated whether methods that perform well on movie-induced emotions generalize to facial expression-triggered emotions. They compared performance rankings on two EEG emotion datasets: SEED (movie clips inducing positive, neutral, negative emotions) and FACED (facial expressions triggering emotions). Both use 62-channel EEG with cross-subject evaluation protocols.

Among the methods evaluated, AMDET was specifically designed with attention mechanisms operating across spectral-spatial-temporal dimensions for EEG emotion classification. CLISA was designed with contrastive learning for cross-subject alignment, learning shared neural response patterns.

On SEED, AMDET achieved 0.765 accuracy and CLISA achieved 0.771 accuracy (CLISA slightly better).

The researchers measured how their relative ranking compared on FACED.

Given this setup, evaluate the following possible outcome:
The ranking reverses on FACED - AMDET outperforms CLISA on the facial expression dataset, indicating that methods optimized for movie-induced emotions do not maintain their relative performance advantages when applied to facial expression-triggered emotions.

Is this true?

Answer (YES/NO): NO